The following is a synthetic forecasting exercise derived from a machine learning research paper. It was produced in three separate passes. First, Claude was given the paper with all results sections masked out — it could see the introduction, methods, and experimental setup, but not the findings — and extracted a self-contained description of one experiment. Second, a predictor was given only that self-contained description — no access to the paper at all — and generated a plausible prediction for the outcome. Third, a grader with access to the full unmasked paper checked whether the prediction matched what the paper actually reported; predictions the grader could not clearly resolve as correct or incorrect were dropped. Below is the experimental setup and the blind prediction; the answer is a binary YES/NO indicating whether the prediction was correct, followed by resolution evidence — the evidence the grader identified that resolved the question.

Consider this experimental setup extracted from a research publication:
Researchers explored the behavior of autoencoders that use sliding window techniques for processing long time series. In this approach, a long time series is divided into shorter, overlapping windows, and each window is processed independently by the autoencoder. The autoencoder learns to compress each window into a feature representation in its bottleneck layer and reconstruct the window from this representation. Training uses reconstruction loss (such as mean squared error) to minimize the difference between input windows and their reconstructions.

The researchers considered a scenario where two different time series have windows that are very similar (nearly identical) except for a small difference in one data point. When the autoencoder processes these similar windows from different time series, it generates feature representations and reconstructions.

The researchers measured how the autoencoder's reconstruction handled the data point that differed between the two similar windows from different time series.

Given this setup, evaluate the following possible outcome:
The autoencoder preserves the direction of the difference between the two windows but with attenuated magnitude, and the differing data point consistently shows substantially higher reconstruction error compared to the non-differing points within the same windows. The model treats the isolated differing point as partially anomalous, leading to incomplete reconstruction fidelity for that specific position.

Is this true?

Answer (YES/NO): NO